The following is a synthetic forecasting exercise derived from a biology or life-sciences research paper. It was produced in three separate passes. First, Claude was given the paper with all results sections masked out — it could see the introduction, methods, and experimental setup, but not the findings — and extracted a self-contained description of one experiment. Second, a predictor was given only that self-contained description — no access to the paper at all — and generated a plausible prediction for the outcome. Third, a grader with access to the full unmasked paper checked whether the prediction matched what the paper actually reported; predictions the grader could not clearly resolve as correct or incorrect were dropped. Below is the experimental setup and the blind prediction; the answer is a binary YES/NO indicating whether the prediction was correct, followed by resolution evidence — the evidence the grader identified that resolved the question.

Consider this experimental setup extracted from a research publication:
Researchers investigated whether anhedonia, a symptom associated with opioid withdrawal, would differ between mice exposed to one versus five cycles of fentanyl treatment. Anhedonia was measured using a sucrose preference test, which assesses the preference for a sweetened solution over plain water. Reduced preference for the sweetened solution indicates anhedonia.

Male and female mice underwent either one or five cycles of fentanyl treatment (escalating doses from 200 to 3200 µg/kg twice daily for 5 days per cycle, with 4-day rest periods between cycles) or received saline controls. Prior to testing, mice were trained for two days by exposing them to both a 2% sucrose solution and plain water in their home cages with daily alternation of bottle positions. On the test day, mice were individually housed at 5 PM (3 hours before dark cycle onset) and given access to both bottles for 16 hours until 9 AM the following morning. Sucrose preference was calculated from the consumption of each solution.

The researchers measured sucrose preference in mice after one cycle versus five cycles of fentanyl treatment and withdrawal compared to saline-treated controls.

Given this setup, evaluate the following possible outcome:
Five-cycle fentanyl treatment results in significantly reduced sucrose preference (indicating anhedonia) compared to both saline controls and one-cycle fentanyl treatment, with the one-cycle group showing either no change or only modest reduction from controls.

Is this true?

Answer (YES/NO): YES